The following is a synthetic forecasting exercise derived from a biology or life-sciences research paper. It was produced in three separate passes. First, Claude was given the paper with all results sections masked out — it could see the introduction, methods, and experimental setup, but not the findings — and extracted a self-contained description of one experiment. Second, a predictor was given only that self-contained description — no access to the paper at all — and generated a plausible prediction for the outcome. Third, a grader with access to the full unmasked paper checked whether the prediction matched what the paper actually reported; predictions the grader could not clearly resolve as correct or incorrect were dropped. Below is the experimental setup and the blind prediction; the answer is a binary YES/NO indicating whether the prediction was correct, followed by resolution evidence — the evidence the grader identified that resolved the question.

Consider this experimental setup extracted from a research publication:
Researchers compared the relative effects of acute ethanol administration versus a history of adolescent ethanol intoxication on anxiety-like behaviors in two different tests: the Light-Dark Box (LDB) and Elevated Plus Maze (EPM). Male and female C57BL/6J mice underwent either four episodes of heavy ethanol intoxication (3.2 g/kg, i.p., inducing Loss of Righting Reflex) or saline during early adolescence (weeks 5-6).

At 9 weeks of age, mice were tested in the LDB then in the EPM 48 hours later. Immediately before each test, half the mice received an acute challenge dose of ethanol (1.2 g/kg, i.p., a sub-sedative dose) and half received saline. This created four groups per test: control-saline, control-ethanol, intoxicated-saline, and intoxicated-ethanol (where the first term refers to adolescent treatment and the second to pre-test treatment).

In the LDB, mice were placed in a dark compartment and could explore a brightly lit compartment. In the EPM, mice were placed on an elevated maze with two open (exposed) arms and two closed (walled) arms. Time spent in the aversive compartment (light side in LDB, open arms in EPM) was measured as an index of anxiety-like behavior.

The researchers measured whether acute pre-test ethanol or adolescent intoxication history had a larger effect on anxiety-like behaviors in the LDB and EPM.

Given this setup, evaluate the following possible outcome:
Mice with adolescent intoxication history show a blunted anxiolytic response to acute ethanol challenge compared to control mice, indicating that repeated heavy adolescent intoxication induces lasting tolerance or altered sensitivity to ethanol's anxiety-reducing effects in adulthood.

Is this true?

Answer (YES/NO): NO